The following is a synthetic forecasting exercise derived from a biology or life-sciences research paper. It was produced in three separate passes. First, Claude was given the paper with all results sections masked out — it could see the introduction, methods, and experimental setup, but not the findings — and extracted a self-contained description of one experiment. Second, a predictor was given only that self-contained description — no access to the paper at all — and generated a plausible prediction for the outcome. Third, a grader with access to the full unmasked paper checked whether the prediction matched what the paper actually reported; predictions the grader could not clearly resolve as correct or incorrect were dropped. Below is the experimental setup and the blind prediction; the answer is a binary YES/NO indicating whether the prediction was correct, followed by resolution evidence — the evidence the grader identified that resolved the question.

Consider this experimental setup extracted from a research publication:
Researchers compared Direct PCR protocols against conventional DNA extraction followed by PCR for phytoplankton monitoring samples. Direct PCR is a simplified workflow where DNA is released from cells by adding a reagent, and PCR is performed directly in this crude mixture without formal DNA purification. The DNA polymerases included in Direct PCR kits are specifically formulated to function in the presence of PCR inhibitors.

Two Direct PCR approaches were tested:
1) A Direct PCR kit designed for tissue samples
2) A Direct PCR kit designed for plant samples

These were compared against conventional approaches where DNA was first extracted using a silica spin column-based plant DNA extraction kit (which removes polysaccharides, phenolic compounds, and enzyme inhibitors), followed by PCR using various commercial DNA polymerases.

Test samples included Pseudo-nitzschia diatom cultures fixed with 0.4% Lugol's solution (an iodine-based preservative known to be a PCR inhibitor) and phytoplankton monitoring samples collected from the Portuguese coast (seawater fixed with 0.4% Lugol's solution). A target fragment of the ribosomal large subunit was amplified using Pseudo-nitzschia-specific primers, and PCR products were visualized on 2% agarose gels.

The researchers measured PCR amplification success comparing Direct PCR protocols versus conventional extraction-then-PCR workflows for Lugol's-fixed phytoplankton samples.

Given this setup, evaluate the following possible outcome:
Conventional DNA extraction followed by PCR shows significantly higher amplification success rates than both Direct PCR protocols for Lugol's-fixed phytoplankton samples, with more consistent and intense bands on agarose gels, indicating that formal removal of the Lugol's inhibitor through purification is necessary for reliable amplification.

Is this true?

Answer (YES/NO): NO